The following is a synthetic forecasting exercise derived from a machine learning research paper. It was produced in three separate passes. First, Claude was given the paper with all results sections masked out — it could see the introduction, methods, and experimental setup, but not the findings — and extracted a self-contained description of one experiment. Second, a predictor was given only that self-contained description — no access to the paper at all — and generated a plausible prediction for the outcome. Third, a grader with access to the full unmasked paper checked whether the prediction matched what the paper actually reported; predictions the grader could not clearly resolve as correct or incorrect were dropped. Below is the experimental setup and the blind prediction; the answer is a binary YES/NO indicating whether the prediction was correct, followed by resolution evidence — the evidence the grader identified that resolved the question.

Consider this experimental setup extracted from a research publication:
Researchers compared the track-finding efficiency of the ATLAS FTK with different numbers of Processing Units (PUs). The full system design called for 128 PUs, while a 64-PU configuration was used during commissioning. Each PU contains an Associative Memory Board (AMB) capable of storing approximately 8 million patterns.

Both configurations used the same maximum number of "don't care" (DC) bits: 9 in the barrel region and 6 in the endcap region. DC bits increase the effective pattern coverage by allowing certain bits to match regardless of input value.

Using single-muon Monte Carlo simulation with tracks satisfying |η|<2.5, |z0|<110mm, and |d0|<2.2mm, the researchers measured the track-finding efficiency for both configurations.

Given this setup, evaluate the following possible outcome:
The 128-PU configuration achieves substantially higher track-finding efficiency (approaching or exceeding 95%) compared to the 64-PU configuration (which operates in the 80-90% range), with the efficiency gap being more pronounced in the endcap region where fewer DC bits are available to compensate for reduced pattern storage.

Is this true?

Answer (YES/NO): NO